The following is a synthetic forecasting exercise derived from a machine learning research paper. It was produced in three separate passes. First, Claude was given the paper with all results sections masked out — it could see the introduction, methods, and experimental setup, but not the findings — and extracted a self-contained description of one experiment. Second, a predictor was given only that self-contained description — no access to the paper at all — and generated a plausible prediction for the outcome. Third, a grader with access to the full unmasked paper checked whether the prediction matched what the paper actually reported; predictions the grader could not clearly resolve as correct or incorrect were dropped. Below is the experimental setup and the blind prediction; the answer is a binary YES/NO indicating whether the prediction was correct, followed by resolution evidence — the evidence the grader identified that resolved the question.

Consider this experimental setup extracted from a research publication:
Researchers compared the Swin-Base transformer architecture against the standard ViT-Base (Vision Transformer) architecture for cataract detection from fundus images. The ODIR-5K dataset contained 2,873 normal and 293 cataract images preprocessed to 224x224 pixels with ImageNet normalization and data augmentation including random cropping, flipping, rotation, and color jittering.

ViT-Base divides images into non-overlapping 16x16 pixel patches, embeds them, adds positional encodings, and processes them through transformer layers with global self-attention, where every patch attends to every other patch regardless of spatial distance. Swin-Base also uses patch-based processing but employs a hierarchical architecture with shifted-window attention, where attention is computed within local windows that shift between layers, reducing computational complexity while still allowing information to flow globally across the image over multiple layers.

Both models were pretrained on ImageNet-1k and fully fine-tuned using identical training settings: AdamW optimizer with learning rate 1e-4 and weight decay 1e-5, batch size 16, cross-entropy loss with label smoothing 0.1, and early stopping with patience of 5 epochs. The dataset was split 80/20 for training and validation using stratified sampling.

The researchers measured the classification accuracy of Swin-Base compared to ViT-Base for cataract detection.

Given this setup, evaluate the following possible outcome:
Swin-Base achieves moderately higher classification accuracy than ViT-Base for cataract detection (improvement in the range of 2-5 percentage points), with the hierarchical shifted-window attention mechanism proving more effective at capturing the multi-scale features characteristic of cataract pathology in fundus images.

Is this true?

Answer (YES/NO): NO